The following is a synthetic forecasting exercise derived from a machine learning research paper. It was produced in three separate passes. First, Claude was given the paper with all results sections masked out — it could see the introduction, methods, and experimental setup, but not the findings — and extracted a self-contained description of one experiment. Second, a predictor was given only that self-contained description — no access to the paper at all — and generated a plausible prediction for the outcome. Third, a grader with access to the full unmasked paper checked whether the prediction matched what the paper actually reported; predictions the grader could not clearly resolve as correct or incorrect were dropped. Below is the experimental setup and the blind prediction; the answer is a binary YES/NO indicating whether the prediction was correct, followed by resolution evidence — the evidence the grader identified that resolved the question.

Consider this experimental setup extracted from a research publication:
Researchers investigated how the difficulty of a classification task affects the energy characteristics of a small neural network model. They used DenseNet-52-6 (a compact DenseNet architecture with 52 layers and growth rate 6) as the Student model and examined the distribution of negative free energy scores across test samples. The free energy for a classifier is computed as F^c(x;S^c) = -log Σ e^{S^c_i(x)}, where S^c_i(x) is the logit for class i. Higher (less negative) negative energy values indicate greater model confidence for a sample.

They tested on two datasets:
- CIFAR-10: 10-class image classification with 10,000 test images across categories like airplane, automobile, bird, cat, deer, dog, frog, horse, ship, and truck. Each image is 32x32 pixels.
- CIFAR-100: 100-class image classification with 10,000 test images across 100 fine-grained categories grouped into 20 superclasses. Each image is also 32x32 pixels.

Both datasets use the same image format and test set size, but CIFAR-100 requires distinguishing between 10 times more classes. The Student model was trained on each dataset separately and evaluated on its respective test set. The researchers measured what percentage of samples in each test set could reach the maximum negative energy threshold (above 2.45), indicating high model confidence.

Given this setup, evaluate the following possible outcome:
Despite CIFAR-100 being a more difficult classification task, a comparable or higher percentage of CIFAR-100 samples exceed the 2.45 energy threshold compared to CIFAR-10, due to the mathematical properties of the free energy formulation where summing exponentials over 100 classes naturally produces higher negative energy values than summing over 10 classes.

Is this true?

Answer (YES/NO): NO